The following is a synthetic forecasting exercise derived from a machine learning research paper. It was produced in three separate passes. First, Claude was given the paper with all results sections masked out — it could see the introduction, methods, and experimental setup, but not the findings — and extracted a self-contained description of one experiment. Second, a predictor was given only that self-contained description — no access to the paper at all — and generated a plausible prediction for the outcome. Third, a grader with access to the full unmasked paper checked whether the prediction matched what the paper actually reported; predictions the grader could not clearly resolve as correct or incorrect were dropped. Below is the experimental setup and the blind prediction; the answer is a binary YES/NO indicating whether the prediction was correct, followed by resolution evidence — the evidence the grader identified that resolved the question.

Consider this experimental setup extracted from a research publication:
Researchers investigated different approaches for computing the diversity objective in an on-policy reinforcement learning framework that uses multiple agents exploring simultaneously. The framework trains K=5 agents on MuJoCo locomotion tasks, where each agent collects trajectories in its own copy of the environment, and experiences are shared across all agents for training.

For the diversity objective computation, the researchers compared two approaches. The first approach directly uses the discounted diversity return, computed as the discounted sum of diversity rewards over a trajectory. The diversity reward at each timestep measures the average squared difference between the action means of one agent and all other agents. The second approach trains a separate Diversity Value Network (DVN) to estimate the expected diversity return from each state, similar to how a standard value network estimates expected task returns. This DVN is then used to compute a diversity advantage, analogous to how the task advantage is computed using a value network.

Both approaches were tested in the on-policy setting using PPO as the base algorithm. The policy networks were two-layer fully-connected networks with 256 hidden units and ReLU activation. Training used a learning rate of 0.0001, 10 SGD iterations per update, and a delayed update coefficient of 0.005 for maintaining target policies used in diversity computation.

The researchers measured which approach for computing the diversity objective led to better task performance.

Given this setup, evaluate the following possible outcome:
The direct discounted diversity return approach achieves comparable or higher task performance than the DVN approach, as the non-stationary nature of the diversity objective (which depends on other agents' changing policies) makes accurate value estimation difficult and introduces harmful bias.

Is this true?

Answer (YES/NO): YES